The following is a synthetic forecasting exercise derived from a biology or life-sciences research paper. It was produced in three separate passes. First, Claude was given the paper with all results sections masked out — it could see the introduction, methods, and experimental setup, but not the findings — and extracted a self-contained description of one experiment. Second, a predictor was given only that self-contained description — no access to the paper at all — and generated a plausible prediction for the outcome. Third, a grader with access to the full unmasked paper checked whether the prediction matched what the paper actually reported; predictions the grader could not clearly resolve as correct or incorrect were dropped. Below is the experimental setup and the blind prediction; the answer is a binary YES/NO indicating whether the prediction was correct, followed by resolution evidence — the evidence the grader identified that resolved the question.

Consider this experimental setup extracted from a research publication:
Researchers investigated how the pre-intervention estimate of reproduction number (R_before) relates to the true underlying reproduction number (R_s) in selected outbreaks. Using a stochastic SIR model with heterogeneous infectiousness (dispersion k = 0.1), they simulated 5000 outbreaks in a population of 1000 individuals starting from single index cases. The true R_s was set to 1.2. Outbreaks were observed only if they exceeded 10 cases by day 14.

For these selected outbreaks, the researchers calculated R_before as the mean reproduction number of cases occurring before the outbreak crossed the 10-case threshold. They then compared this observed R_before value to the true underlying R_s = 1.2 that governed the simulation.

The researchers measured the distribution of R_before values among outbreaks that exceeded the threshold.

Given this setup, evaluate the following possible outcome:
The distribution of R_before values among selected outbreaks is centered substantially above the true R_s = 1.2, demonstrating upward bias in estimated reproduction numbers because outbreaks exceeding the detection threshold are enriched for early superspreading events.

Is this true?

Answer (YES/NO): YES